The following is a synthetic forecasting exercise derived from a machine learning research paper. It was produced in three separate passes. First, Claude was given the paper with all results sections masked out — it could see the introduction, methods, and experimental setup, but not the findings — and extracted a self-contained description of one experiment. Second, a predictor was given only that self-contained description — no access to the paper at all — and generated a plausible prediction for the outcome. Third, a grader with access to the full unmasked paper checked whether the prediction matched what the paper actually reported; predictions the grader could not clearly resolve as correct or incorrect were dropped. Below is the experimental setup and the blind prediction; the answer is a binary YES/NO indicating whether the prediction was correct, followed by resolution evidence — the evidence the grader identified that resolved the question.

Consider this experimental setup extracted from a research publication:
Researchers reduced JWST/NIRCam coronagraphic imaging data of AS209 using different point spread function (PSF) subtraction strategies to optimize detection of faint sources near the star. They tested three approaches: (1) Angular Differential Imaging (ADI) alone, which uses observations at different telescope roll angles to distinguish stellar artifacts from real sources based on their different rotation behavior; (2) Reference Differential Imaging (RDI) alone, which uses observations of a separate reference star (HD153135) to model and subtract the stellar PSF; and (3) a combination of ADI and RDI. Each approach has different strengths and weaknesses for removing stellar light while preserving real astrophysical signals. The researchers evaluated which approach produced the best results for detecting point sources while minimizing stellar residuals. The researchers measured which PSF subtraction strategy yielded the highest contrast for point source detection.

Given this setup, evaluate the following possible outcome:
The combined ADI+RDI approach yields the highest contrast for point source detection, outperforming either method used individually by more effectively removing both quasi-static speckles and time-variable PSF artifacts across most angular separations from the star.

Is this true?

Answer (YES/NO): NO